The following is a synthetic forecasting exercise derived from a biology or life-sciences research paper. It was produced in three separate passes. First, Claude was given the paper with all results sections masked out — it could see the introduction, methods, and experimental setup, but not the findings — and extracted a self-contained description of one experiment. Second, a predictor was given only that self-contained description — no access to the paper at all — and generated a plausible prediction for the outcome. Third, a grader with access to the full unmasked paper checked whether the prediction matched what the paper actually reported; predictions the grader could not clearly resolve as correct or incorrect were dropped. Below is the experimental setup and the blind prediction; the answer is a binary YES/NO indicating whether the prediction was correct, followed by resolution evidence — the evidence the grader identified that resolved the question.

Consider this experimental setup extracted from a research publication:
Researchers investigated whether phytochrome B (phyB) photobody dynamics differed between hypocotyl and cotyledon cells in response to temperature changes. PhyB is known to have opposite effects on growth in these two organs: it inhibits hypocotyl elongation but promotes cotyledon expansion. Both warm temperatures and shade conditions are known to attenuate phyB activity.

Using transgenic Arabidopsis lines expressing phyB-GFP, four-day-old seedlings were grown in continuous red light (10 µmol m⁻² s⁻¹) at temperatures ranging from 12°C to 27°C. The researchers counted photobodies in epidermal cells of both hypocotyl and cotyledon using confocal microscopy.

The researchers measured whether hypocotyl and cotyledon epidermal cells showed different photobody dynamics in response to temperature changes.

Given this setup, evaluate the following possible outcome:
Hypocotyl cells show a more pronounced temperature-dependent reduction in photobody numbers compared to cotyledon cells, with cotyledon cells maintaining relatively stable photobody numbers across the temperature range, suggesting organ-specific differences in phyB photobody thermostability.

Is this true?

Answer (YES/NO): NO